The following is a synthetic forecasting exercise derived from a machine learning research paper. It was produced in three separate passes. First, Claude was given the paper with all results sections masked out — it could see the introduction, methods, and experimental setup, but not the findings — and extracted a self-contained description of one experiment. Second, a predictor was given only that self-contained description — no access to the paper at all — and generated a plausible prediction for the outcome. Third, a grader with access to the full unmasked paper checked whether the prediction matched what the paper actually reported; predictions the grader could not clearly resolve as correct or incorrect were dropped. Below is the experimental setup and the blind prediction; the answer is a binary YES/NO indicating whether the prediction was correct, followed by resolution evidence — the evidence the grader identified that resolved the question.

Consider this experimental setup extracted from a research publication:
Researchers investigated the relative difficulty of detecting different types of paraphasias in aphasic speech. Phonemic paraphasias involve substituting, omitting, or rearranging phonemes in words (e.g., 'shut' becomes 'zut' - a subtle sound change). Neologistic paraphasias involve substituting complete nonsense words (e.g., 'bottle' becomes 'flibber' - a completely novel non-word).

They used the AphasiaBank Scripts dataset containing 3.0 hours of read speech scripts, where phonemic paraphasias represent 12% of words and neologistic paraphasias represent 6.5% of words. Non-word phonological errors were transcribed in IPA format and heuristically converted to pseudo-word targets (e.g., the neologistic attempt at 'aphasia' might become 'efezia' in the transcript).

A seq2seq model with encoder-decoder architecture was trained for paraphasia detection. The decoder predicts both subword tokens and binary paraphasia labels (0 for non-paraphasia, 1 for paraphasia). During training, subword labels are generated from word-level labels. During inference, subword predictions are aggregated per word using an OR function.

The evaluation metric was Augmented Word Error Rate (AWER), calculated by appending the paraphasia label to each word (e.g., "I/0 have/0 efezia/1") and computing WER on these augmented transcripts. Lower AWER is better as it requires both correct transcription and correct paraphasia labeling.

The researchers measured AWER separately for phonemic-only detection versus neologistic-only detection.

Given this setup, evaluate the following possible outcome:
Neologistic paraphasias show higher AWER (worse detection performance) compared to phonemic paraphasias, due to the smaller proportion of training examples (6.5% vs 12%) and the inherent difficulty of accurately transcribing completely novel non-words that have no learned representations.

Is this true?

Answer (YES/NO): NO